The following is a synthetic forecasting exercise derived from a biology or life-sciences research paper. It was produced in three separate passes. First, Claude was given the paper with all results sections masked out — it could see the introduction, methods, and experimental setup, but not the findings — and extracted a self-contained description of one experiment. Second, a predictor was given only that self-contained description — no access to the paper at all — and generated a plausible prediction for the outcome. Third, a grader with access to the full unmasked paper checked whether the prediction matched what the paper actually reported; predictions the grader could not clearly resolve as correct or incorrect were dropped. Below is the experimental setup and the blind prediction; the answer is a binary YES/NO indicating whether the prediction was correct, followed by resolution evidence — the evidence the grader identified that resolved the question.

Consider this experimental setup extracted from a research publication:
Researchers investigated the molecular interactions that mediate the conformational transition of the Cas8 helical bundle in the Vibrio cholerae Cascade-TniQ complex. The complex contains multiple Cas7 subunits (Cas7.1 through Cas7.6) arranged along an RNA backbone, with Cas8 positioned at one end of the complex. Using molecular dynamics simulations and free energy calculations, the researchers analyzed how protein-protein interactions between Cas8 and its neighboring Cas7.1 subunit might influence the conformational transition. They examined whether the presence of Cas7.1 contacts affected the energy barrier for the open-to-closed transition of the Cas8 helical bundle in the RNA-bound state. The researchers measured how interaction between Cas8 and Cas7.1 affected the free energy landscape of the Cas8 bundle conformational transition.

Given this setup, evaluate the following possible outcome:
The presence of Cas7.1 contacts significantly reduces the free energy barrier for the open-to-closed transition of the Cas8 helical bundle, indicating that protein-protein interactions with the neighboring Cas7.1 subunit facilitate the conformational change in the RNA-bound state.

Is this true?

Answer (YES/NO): YES